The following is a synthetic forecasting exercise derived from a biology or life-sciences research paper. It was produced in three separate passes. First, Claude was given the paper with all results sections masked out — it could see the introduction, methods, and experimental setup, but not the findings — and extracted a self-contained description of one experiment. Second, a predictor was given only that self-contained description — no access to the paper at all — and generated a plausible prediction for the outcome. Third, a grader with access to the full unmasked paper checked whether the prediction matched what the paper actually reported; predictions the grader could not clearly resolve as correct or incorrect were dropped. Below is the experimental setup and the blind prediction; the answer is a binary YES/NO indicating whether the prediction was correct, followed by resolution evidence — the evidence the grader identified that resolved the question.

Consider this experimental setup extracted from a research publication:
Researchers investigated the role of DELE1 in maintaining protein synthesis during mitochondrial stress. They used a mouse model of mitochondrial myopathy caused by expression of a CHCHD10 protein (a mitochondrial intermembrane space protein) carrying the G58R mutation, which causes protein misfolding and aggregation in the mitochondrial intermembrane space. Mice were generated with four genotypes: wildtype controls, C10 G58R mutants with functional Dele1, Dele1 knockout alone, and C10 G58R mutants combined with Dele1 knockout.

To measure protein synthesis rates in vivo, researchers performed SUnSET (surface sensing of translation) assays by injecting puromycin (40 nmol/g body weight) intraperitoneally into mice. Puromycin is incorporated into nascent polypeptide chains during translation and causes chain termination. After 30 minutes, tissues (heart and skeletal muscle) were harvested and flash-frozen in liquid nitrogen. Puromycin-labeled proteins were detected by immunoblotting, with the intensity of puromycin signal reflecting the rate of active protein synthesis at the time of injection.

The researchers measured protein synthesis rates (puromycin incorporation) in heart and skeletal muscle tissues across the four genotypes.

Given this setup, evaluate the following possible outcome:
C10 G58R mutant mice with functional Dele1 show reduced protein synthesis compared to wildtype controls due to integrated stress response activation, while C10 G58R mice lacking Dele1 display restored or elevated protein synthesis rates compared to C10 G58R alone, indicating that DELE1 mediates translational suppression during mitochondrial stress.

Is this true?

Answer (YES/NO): NO